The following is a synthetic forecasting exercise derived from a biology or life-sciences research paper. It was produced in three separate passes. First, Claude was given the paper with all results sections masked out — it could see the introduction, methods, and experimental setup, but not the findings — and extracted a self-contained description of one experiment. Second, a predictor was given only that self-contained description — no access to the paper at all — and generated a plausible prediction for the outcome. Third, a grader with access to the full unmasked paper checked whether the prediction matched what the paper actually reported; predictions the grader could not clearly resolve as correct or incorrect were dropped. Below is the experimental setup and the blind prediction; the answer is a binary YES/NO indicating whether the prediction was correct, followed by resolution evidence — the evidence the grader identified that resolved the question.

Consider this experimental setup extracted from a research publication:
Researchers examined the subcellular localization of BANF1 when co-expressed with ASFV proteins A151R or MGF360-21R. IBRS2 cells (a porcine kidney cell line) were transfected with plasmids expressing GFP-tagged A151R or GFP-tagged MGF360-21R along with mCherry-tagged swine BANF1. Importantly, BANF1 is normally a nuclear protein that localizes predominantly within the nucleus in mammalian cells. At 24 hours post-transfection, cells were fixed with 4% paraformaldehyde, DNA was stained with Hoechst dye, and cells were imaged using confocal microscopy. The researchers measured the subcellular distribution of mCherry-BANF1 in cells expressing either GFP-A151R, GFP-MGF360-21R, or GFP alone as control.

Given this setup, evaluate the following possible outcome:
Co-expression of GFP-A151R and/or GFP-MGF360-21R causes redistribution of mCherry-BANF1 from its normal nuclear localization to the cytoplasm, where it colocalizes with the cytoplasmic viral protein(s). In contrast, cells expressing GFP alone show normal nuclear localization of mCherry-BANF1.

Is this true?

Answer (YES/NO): NO